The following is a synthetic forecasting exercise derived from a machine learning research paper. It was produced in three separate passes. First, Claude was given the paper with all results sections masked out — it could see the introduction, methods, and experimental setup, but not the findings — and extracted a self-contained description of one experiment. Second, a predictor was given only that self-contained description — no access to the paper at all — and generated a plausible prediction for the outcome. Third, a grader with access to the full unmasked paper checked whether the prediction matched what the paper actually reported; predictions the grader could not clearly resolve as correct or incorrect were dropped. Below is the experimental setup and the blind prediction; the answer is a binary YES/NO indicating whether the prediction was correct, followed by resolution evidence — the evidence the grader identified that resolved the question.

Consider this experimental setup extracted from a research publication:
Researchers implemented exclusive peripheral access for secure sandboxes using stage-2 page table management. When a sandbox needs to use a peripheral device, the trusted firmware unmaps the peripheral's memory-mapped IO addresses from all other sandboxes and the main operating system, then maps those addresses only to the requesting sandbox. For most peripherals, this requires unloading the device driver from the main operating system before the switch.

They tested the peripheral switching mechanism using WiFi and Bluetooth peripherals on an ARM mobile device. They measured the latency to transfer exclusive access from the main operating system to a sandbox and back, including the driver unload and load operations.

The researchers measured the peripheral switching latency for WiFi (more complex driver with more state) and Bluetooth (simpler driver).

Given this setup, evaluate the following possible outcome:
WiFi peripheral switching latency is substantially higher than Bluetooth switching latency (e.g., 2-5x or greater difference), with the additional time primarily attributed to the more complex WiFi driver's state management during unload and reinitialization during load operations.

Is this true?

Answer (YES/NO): NO